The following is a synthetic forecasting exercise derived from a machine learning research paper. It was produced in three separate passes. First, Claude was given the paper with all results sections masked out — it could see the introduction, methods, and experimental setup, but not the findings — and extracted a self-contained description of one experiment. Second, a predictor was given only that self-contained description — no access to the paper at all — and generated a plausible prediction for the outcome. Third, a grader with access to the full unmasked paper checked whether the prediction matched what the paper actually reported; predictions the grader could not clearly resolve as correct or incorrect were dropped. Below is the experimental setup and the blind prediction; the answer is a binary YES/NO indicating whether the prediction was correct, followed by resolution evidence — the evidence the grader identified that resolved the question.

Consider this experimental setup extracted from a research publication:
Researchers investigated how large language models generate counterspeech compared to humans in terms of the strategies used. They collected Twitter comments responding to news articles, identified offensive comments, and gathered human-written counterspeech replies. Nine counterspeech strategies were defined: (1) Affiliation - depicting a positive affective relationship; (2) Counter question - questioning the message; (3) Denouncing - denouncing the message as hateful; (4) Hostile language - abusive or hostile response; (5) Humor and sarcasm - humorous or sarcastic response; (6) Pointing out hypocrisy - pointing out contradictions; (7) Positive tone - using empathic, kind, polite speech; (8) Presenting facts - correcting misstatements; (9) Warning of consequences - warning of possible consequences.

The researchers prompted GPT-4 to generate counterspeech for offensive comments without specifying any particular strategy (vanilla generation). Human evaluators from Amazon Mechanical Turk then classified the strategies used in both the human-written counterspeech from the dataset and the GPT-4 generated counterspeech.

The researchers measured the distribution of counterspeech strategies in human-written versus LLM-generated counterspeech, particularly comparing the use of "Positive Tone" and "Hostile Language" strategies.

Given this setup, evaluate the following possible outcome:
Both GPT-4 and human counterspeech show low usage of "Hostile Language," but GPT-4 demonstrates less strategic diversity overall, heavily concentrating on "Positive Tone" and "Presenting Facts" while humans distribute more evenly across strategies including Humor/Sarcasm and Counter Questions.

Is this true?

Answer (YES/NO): NO